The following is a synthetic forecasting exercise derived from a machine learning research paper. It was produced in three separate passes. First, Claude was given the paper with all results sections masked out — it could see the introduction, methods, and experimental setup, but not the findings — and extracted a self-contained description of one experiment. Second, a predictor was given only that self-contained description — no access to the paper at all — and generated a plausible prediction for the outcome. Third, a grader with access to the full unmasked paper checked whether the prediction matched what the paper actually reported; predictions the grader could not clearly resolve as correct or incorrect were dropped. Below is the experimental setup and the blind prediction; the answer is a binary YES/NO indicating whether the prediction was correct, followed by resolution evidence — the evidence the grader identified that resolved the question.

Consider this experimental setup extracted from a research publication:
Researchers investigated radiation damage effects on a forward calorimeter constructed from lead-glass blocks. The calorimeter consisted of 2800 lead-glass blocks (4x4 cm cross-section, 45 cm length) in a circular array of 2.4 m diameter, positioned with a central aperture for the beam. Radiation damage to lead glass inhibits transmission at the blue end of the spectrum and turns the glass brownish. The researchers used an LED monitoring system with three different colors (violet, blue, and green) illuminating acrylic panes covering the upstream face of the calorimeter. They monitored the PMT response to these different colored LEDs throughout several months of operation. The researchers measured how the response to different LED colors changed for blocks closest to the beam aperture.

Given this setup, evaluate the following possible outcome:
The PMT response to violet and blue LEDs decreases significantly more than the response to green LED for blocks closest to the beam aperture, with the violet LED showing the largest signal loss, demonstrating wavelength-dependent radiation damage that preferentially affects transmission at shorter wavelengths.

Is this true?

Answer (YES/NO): NO